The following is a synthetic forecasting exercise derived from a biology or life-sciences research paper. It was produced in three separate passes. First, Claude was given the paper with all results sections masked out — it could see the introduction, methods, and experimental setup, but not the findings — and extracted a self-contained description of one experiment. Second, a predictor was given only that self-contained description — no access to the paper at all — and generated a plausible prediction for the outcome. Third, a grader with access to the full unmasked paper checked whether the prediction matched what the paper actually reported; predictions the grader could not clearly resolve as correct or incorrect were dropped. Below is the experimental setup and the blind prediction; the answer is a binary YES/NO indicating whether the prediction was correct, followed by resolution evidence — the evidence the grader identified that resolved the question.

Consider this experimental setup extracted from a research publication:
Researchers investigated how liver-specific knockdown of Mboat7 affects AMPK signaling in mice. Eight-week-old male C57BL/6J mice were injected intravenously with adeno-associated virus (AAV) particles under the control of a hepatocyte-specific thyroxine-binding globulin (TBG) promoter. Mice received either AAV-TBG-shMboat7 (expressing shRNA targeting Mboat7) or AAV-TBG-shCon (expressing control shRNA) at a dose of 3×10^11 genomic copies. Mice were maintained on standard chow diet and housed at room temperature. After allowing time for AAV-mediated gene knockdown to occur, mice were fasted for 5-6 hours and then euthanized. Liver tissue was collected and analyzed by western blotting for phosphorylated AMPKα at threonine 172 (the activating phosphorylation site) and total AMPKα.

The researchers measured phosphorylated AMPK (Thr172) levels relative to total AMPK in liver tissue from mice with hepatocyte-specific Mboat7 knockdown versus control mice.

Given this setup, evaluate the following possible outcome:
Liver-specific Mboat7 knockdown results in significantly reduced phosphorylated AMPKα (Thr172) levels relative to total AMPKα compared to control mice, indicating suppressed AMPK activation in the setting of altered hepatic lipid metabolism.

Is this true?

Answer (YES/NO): YES